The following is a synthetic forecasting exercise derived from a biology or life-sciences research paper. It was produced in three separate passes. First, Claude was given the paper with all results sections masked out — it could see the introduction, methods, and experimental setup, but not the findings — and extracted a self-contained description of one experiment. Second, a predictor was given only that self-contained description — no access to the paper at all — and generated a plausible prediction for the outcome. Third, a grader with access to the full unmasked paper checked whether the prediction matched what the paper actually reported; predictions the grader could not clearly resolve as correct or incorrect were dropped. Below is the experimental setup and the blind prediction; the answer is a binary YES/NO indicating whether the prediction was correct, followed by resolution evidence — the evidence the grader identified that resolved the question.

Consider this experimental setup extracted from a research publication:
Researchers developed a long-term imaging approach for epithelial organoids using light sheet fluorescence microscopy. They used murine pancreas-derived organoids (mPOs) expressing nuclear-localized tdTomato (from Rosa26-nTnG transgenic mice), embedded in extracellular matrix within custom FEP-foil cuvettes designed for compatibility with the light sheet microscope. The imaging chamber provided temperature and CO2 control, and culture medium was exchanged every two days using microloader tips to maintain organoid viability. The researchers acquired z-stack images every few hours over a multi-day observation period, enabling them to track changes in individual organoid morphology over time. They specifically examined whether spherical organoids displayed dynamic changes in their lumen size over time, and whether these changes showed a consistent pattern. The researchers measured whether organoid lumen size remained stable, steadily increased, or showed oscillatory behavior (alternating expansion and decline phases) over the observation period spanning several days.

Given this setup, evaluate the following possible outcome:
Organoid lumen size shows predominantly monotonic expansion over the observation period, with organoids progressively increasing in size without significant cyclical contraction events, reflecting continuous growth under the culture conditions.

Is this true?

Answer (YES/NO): NO